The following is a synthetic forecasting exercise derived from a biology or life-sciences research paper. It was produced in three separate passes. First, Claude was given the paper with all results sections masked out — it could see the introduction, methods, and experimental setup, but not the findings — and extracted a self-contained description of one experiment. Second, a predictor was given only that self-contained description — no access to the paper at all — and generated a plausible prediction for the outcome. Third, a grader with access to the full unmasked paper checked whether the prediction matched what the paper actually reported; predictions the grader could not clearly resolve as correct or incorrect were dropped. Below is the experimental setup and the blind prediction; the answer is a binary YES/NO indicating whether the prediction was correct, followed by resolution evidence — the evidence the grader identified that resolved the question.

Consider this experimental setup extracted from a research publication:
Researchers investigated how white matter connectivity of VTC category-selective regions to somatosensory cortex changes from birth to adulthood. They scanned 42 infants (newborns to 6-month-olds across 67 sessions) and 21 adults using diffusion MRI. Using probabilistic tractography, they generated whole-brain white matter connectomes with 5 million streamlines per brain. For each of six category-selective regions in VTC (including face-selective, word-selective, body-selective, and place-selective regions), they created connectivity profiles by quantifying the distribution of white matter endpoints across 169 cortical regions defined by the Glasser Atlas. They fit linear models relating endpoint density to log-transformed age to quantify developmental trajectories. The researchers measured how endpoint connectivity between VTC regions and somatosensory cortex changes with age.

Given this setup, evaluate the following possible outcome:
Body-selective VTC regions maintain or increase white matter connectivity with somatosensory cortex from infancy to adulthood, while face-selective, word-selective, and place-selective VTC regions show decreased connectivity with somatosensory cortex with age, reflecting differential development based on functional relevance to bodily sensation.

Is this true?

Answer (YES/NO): NO